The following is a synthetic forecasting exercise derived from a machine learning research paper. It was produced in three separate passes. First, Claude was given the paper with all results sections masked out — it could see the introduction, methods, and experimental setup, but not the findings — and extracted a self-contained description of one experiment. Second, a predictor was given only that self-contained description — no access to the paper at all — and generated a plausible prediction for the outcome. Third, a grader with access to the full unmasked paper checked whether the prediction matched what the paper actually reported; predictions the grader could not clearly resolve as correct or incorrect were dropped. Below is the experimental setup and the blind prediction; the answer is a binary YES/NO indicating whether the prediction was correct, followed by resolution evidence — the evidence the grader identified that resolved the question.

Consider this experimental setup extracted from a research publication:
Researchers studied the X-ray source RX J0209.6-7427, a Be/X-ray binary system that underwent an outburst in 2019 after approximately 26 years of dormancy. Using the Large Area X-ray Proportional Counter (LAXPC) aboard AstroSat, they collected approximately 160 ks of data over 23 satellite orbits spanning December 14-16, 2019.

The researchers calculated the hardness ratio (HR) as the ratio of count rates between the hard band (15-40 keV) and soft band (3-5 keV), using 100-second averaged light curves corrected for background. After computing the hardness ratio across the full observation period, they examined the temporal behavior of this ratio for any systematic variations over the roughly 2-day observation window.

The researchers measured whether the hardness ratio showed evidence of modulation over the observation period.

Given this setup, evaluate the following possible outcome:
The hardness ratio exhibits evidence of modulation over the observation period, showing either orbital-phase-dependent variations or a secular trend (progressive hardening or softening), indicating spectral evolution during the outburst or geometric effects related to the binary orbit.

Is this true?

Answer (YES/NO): NO